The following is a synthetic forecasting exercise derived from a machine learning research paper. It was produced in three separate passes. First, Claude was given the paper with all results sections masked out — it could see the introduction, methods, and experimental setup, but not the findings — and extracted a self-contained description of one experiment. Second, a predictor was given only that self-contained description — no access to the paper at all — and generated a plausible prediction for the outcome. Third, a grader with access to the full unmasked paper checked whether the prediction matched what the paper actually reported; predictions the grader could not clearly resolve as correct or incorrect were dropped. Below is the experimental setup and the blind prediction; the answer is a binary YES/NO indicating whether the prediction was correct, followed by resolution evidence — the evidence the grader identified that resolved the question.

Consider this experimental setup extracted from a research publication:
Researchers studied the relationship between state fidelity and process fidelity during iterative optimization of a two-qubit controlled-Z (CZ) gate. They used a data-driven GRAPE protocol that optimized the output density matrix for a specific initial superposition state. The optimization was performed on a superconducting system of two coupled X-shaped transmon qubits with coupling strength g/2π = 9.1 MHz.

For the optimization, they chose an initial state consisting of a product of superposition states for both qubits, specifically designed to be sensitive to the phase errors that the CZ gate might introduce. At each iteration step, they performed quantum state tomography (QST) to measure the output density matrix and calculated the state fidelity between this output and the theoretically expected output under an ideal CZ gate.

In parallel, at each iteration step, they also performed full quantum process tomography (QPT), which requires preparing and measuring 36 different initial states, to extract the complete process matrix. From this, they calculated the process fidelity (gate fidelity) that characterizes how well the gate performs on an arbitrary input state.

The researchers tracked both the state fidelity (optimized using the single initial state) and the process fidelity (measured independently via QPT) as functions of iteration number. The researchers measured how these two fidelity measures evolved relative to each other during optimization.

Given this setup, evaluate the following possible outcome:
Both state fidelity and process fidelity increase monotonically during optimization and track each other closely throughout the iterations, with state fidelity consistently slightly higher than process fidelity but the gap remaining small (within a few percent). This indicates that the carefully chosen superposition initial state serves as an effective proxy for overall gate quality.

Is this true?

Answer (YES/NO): YES